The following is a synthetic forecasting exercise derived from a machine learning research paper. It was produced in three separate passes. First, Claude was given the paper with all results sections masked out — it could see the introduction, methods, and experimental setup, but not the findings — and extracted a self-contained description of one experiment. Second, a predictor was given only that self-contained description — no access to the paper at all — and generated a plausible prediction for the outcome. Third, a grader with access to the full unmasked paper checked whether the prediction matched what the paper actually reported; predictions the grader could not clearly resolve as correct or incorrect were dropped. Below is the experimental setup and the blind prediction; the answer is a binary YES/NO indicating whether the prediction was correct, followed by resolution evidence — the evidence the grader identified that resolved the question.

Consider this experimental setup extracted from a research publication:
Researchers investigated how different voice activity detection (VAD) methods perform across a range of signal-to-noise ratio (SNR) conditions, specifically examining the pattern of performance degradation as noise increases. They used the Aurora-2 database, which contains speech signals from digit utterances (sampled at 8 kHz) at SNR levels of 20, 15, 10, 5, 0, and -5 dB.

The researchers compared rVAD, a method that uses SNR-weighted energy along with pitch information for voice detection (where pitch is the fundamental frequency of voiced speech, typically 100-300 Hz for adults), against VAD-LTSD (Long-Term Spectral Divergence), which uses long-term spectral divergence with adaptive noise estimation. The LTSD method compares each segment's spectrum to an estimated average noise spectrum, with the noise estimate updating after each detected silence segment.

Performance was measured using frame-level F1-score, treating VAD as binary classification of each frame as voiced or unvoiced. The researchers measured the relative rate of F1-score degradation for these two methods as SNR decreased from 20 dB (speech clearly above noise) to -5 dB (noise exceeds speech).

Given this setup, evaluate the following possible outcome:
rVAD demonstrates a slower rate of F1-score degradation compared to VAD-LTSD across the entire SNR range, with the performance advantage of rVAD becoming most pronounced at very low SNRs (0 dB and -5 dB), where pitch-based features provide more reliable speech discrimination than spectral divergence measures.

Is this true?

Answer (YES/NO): NO